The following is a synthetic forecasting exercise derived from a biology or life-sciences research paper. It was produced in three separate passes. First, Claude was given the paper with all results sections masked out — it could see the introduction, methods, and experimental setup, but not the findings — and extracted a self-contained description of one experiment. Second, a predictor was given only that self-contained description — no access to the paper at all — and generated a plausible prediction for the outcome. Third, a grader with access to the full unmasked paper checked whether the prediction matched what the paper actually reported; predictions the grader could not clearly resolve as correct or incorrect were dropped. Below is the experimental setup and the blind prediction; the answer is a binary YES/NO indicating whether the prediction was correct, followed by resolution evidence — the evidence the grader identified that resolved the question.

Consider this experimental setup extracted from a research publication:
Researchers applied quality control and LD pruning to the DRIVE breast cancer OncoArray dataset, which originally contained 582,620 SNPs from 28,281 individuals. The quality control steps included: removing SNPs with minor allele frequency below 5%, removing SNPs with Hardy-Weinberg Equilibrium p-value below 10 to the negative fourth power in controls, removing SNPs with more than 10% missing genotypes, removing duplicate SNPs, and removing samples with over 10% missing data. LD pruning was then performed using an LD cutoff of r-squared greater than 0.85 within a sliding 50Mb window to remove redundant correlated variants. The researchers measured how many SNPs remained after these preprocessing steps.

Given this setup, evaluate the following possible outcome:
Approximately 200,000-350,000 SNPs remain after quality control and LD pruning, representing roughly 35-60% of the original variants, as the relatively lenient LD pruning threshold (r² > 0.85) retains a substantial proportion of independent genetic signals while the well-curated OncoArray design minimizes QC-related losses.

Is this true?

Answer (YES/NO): YES